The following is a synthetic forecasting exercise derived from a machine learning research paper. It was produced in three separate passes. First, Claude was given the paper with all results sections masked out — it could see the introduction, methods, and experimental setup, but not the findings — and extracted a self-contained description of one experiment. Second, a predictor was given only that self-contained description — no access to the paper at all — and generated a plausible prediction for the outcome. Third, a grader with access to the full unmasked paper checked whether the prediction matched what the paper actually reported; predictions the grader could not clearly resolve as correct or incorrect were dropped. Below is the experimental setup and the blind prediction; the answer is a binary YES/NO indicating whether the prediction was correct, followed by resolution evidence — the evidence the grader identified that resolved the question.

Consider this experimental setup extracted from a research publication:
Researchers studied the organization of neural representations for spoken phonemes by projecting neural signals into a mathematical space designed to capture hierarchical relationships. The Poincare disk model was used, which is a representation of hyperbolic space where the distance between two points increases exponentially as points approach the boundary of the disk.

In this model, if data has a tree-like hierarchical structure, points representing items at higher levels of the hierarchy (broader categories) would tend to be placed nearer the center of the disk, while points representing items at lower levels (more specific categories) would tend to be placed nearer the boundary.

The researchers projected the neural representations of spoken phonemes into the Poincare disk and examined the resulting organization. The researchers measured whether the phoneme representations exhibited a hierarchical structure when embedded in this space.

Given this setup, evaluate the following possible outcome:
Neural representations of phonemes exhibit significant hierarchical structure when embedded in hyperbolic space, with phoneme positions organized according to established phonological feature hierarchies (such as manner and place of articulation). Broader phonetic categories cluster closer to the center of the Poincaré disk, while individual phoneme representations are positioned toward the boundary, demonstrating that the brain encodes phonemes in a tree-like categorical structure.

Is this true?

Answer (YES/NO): NO